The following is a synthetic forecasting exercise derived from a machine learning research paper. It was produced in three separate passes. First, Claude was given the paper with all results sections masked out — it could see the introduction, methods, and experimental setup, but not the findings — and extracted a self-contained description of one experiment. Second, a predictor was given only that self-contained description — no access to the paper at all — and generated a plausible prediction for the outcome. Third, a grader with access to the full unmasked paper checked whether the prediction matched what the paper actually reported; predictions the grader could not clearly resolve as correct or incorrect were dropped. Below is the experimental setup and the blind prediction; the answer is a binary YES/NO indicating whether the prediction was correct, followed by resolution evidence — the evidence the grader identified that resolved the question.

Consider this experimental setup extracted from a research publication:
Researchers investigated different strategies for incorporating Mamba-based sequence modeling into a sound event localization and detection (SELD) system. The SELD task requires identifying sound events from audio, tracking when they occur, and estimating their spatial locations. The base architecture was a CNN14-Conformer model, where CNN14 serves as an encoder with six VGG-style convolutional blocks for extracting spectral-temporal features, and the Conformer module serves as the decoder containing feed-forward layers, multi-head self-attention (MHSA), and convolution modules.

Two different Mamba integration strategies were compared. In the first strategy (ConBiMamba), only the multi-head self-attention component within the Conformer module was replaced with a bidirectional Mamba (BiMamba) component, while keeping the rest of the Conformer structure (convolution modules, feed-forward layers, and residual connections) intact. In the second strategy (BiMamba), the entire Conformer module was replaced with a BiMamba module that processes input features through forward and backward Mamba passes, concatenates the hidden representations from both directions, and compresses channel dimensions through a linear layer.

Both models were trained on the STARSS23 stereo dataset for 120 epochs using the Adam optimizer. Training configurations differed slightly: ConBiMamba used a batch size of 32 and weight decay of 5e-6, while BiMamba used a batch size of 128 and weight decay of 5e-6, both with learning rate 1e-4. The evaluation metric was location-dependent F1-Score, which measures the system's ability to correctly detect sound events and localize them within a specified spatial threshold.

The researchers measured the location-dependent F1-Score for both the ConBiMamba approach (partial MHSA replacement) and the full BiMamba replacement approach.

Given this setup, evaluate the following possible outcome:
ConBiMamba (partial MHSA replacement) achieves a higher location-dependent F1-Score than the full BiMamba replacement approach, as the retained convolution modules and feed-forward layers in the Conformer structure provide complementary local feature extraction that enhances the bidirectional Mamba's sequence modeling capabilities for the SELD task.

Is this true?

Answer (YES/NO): NO